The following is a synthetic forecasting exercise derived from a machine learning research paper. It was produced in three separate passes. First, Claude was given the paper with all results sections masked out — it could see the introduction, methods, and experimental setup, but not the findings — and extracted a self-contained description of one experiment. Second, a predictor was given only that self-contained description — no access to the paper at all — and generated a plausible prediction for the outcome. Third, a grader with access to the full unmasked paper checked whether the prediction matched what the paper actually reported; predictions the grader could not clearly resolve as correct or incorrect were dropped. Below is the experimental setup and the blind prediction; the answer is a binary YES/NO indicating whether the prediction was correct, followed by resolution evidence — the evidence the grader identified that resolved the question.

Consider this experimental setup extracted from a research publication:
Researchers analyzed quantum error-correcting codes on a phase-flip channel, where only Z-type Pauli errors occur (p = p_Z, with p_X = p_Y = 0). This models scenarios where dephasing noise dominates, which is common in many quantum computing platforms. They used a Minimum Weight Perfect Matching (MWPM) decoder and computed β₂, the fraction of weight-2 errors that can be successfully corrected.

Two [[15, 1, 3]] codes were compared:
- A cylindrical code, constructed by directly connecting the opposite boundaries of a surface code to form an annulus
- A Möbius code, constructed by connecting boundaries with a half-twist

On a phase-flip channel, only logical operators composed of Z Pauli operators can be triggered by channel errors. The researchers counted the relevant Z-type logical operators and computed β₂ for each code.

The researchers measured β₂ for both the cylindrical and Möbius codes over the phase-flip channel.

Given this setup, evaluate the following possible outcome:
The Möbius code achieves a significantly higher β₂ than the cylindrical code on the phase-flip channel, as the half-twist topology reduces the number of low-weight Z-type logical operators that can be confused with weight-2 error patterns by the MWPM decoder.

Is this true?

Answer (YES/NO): YES